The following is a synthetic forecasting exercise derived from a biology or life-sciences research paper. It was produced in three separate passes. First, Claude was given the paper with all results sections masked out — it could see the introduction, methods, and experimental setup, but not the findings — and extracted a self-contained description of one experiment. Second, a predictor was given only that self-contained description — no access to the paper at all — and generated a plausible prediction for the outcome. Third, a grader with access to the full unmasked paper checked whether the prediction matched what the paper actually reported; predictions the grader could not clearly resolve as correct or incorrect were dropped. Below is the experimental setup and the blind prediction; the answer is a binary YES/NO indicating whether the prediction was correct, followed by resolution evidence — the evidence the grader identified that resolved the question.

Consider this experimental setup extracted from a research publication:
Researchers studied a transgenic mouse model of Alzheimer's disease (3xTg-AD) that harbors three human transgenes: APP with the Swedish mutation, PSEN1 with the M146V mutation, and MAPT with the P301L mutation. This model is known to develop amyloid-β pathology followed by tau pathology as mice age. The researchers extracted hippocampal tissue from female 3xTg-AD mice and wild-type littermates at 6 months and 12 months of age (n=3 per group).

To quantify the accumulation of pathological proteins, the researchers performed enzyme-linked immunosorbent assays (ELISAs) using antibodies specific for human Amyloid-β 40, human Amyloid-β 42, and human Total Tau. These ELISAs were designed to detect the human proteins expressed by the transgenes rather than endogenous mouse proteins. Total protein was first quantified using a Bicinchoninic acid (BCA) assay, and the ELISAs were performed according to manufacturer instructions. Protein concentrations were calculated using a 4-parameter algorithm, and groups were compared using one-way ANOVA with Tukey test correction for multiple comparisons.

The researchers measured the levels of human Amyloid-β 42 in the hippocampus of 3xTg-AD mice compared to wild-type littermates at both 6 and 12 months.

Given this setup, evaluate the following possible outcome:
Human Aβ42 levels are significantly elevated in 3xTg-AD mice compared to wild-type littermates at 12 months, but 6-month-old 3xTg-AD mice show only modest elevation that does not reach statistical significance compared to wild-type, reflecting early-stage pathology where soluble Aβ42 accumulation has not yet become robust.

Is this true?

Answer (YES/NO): NO